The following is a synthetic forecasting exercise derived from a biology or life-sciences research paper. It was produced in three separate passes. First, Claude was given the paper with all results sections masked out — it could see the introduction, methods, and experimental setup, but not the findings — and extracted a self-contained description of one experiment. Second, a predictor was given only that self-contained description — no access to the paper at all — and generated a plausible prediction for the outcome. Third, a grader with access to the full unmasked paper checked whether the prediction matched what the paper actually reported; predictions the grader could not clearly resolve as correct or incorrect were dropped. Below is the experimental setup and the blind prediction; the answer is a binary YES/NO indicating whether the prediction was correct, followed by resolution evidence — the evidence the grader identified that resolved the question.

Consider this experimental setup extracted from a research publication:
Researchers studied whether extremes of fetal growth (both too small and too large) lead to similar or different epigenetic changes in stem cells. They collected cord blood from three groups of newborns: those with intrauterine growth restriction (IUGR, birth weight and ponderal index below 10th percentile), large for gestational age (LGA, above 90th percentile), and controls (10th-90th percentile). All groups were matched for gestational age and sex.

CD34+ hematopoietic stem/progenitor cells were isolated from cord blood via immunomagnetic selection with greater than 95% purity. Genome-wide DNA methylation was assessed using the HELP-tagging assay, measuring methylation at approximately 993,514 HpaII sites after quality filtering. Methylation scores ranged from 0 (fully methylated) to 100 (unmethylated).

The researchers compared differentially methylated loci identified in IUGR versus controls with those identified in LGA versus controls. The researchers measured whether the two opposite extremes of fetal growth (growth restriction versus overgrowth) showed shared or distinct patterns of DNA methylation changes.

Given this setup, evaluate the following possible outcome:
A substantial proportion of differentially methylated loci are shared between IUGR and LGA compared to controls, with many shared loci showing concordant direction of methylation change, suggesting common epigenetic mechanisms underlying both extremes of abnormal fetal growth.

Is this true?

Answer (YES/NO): NO